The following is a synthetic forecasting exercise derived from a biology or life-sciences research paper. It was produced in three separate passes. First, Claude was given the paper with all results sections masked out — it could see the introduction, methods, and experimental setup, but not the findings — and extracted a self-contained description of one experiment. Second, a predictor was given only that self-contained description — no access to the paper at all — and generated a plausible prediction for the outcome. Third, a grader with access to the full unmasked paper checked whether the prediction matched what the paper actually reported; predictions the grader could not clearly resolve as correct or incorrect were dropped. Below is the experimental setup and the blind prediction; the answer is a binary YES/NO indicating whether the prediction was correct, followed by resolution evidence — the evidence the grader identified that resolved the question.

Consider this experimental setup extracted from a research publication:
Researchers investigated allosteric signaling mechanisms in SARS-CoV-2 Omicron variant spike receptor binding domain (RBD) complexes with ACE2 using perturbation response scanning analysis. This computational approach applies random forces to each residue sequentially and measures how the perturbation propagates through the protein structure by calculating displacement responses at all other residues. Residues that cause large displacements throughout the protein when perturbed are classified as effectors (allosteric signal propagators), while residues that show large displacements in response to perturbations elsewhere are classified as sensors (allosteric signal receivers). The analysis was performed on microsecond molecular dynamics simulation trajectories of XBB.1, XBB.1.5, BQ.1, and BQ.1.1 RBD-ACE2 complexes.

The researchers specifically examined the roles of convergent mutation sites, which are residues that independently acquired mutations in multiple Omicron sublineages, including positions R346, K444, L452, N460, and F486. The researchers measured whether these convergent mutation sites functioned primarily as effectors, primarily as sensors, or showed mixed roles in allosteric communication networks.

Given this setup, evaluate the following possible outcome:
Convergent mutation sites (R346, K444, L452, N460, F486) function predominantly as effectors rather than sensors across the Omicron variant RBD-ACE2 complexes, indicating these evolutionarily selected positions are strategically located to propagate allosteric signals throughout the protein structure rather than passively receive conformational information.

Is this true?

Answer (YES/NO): NO